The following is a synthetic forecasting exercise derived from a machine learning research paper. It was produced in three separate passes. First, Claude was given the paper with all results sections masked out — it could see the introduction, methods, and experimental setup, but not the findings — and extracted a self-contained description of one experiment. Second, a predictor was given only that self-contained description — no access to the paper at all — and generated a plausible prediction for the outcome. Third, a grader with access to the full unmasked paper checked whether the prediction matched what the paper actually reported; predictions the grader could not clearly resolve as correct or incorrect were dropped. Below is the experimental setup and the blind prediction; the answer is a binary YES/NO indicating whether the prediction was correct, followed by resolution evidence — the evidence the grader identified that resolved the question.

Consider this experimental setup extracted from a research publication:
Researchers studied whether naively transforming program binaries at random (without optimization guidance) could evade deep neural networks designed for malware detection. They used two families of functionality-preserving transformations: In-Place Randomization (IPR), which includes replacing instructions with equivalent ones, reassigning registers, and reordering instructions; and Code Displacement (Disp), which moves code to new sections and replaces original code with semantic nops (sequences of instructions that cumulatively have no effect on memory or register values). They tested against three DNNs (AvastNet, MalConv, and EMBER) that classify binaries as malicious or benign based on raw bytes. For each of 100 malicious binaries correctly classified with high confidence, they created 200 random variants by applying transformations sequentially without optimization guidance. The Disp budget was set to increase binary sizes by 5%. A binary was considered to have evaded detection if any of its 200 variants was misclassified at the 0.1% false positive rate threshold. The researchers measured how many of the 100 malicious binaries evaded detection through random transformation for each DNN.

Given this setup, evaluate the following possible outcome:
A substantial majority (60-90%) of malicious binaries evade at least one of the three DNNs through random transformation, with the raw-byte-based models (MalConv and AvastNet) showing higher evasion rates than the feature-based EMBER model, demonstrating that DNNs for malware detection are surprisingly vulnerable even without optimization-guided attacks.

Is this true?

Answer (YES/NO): NO